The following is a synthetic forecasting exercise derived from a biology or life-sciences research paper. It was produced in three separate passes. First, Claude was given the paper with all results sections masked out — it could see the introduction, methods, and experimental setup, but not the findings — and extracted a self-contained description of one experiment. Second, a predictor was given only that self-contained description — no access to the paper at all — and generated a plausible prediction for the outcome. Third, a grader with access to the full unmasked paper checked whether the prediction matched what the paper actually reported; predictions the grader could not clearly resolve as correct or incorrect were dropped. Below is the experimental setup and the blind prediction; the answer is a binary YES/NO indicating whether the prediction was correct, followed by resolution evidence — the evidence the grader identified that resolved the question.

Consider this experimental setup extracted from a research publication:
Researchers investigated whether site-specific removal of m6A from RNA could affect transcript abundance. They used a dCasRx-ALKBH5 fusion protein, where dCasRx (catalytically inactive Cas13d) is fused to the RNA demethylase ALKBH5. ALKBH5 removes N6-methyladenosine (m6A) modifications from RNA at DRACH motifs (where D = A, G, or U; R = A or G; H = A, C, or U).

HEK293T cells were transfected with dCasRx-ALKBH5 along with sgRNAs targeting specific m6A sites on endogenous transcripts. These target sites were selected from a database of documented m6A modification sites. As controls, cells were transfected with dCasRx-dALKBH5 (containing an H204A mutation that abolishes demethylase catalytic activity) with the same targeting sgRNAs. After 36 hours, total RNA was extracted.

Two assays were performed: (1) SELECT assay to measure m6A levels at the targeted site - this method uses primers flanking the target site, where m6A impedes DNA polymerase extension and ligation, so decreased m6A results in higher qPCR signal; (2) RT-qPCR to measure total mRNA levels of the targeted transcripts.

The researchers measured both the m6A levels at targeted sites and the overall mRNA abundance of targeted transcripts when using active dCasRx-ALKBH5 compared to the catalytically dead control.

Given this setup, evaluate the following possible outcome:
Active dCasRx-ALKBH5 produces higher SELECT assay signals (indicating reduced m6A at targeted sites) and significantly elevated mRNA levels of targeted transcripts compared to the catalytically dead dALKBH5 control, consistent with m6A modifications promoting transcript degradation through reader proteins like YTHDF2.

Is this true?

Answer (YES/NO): YES